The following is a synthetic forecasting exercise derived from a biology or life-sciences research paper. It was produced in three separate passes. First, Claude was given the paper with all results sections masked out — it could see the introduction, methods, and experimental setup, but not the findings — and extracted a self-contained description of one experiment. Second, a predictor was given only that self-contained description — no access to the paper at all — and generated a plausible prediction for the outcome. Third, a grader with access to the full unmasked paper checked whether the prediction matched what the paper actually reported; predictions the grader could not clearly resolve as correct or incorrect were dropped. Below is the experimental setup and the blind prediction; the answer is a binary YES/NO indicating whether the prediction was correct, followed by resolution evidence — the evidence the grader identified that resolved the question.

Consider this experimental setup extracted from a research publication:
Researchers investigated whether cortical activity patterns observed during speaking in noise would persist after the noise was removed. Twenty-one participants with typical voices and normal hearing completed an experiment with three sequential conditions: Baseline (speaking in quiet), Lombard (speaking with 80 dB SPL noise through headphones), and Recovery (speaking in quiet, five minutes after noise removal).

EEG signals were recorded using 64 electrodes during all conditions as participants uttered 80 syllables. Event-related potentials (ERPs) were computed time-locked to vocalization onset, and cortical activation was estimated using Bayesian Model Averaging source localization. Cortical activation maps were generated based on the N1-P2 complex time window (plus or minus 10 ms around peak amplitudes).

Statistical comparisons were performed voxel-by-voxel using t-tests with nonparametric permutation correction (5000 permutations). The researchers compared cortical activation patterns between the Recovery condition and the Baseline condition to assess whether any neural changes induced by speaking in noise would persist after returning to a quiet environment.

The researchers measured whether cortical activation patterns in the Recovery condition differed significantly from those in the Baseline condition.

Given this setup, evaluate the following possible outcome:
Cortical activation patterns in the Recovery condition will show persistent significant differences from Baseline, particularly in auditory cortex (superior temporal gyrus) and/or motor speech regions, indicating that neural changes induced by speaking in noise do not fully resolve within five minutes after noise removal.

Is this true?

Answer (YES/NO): NO